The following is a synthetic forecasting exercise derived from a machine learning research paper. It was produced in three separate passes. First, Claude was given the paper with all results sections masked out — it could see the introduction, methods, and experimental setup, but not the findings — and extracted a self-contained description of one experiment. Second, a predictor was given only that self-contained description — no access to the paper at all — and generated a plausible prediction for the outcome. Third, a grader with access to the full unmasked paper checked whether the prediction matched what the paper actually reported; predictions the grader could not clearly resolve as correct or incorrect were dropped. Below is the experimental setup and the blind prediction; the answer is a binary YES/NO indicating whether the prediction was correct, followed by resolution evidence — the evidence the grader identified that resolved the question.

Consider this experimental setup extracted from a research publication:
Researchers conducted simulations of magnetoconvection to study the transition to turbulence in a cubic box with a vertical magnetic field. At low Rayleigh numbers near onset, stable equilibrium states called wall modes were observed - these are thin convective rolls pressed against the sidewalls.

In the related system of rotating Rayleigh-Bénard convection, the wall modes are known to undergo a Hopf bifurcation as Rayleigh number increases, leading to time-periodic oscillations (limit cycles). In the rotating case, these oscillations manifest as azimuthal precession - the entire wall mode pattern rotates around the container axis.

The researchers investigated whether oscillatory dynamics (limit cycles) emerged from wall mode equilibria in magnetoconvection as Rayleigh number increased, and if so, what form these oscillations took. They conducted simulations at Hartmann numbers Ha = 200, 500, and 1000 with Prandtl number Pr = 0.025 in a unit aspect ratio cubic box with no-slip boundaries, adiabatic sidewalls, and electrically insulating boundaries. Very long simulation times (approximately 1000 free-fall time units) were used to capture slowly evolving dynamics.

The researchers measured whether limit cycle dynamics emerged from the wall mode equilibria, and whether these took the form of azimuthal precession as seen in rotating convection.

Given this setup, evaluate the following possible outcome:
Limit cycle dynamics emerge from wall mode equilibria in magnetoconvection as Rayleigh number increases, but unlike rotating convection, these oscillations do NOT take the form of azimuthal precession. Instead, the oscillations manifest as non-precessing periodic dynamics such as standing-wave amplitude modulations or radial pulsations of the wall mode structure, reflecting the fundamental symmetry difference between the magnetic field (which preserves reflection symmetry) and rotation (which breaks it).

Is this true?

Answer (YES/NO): YES